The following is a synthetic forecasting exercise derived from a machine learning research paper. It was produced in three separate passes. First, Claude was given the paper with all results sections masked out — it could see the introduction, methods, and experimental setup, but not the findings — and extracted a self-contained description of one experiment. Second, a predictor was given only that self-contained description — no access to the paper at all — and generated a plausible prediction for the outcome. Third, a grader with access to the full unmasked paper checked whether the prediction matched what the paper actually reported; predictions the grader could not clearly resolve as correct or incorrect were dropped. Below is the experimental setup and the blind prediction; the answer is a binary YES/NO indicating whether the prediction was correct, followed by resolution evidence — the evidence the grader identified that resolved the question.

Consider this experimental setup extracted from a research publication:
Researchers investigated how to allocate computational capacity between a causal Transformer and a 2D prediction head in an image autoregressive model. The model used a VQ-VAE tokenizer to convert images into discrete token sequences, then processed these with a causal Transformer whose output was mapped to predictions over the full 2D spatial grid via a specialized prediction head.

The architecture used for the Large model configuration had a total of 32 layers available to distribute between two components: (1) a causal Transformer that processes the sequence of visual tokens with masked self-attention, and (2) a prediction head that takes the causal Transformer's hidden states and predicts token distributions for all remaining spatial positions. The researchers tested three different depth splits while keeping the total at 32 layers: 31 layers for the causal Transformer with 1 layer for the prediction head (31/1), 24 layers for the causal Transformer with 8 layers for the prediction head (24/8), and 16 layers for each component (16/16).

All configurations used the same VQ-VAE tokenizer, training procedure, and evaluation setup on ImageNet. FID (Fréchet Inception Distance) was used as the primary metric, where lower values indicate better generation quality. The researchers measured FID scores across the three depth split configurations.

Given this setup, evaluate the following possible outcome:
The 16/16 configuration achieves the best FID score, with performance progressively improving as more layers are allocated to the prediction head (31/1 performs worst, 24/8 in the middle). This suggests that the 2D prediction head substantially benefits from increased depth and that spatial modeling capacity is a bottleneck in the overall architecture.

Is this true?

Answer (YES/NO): YES